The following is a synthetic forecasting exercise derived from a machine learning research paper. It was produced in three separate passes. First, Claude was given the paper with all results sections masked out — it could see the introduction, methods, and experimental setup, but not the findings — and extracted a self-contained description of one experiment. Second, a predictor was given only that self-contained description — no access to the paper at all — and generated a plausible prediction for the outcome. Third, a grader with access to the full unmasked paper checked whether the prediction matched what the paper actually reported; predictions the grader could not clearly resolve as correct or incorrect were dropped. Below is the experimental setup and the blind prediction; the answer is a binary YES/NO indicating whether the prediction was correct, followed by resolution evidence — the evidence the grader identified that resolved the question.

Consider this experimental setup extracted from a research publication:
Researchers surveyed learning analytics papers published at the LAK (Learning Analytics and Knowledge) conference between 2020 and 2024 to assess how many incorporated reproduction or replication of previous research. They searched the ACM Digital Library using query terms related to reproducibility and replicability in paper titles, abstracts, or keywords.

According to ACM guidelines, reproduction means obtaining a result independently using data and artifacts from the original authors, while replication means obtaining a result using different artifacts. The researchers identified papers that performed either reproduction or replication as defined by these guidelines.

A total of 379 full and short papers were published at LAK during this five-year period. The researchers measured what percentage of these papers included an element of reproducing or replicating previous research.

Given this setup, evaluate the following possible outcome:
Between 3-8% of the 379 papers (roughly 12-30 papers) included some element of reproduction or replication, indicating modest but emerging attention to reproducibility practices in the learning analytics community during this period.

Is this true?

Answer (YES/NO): NO